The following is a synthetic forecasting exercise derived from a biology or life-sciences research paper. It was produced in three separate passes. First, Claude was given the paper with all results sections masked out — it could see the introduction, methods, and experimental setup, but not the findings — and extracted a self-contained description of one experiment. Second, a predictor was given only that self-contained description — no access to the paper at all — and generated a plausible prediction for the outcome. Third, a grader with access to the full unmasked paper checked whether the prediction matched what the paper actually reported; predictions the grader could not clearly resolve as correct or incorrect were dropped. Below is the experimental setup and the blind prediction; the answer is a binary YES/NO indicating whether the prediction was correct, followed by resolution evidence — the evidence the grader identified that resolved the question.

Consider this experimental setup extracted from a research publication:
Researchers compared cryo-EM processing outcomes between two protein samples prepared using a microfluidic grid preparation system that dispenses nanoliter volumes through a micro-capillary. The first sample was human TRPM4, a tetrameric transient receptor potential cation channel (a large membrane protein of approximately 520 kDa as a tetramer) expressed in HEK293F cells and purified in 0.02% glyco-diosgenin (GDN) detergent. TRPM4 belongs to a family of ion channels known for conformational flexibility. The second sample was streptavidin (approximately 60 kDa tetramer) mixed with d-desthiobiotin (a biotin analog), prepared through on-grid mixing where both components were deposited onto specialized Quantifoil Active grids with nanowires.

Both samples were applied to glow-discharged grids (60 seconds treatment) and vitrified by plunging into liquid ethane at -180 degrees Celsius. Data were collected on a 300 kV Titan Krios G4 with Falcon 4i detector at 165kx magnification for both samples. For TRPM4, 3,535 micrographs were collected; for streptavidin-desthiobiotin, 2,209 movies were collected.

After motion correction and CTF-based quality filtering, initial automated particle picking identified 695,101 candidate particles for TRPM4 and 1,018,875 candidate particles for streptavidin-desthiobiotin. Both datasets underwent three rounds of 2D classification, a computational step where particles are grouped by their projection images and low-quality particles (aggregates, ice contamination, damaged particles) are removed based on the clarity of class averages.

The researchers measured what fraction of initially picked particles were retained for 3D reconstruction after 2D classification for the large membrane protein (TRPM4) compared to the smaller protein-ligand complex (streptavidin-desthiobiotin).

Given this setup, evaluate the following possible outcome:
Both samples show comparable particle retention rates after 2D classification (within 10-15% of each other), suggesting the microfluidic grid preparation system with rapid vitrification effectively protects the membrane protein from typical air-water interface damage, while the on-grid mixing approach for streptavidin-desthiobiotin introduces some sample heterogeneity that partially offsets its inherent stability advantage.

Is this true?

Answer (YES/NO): NO